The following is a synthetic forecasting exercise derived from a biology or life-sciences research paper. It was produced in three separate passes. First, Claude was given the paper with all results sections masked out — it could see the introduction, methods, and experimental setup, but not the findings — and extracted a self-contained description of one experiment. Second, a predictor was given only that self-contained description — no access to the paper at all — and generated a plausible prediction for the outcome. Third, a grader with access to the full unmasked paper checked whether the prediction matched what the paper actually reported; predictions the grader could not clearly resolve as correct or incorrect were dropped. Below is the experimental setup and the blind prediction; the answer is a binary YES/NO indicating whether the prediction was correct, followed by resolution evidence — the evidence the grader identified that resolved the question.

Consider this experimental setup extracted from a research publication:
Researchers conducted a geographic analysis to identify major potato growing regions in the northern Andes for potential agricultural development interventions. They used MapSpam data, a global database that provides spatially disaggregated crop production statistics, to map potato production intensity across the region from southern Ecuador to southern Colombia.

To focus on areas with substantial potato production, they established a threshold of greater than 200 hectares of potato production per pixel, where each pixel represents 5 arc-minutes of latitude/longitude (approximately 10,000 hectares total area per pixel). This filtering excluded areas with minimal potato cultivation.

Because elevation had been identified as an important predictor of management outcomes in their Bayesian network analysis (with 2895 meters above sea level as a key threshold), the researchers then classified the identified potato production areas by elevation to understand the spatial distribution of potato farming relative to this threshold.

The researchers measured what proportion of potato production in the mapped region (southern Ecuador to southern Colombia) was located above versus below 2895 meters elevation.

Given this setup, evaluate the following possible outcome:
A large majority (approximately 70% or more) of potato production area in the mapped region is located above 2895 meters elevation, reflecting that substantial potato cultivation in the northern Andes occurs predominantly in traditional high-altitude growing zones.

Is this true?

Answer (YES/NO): NO